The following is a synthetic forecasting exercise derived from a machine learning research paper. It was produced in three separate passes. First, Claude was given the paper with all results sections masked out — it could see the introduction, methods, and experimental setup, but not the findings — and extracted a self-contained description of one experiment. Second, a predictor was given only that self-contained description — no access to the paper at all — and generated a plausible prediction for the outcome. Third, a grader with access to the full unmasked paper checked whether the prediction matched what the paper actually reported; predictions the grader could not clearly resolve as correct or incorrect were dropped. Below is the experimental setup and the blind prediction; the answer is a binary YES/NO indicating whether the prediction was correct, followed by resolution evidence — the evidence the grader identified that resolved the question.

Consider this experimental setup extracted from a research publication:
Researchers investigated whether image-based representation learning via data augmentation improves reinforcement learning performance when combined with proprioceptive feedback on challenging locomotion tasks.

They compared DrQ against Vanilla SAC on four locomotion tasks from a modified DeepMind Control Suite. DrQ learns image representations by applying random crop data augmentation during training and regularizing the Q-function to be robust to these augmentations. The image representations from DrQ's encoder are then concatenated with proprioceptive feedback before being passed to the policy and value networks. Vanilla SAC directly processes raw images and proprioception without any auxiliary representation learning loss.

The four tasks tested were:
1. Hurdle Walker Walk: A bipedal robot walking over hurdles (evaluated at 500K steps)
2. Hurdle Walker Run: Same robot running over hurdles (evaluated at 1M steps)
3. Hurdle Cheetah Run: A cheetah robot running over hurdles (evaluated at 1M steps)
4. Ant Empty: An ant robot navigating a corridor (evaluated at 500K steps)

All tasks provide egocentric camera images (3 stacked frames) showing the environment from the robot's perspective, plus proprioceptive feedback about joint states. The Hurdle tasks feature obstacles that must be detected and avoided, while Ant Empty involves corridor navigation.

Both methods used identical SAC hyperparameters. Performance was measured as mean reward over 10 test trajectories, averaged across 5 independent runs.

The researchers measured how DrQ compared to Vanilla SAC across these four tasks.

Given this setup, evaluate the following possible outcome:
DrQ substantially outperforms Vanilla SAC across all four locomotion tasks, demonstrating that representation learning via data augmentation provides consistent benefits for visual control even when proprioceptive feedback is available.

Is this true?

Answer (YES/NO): NO